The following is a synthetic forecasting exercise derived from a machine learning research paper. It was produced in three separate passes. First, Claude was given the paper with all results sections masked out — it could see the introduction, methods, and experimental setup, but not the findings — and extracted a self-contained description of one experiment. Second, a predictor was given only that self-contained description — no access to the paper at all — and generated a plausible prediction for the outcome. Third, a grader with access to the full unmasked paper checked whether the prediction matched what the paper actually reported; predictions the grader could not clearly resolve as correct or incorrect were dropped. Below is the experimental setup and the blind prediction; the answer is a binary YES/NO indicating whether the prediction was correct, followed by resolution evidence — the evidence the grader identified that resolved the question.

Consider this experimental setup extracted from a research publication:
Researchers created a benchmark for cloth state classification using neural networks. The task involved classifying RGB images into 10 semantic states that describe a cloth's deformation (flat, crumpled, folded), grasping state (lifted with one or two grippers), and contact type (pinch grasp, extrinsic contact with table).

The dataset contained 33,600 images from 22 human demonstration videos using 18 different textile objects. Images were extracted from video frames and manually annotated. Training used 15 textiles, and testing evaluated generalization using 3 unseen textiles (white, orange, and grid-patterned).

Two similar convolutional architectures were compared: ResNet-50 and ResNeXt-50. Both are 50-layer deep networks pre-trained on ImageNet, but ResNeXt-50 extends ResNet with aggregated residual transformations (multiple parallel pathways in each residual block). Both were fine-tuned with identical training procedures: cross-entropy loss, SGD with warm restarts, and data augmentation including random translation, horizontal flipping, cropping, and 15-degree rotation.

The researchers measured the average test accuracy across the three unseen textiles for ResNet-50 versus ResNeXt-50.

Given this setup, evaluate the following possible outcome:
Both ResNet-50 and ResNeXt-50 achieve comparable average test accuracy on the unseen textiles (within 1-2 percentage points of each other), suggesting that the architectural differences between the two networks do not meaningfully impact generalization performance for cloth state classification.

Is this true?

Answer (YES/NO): YES